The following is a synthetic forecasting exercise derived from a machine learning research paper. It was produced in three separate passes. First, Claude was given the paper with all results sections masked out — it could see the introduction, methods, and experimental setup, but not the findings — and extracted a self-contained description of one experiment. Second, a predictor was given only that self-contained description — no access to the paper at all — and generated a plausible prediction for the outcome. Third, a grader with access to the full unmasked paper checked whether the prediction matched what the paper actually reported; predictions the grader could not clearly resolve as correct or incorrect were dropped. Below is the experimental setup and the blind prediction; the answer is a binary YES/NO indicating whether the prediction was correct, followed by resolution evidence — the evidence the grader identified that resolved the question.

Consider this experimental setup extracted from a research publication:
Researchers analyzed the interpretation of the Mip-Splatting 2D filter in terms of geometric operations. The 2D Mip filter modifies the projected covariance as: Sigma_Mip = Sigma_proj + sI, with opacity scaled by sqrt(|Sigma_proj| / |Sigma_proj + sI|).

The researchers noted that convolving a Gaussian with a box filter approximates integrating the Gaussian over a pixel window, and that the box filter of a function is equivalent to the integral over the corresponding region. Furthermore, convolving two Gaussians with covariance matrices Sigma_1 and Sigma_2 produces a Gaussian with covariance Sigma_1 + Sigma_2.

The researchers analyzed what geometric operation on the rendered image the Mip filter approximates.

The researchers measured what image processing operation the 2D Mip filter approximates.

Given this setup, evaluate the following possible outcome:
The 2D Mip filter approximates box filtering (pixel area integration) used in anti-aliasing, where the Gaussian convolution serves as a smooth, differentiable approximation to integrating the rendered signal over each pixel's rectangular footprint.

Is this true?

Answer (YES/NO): YES